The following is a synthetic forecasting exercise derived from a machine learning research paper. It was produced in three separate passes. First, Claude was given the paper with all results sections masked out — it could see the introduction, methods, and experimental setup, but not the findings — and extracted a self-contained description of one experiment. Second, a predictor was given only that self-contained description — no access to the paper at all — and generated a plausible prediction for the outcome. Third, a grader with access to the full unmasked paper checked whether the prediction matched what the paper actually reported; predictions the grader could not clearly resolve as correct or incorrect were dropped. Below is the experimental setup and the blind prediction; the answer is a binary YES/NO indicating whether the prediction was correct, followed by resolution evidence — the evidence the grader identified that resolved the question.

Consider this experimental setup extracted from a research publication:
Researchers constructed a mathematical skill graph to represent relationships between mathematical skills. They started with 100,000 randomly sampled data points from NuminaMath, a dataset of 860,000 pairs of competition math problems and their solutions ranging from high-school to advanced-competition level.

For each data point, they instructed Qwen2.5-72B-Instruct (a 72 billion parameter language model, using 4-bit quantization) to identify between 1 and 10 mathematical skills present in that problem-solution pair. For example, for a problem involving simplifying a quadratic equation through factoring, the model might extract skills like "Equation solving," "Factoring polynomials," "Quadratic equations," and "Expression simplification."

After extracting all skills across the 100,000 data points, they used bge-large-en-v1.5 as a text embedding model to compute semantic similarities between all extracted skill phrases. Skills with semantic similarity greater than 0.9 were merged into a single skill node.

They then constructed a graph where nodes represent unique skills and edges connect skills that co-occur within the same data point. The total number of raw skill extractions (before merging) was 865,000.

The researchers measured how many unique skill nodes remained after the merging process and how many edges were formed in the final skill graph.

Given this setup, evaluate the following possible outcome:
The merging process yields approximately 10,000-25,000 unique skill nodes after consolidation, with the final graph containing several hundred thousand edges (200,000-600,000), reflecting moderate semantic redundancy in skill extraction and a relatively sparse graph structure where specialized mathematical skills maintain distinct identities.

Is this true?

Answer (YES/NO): NO